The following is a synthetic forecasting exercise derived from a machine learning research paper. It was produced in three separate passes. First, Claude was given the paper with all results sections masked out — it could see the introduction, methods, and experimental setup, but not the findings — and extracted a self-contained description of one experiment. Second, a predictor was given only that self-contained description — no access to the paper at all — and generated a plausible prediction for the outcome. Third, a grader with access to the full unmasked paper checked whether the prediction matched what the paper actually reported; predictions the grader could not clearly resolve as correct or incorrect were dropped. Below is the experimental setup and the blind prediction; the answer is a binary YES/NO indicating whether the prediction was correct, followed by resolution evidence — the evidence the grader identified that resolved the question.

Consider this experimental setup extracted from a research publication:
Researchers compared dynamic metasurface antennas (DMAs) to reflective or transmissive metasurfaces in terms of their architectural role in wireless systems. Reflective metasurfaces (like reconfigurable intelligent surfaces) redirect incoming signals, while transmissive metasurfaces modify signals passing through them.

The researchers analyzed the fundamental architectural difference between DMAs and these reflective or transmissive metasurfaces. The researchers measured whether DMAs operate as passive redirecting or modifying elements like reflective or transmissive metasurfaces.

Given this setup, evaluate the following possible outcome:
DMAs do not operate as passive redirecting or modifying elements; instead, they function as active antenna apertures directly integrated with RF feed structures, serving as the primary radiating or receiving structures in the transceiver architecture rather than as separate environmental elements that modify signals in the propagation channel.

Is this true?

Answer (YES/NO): YES